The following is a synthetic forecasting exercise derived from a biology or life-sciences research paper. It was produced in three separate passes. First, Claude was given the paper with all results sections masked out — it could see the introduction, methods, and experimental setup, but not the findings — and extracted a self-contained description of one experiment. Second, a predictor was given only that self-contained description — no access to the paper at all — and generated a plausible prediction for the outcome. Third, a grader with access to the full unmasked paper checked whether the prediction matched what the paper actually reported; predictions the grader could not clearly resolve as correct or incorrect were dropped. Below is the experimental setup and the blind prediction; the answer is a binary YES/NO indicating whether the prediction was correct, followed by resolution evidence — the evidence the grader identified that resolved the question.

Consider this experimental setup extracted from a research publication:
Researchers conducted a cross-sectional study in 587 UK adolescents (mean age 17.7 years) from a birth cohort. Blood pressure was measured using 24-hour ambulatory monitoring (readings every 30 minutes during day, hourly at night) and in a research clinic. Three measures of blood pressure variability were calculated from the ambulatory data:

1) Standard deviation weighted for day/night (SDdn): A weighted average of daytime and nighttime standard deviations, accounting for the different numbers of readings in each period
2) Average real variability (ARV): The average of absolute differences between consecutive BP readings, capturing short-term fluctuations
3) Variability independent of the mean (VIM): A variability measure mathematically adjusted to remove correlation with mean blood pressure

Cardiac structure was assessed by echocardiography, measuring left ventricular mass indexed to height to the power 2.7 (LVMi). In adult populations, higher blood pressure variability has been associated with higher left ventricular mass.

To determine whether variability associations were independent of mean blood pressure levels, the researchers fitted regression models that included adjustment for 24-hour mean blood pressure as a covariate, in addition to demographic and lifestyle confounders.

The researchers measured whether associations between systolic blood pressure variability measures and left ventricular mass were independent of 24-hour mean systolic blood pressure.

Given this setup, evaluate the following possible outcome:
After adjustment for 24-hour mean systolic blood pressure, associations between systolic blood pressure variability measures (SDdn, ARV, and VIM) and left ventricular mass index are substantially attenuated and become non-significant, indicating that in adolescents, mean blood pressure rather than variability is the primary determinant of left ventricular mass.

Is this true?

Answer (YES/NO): NO